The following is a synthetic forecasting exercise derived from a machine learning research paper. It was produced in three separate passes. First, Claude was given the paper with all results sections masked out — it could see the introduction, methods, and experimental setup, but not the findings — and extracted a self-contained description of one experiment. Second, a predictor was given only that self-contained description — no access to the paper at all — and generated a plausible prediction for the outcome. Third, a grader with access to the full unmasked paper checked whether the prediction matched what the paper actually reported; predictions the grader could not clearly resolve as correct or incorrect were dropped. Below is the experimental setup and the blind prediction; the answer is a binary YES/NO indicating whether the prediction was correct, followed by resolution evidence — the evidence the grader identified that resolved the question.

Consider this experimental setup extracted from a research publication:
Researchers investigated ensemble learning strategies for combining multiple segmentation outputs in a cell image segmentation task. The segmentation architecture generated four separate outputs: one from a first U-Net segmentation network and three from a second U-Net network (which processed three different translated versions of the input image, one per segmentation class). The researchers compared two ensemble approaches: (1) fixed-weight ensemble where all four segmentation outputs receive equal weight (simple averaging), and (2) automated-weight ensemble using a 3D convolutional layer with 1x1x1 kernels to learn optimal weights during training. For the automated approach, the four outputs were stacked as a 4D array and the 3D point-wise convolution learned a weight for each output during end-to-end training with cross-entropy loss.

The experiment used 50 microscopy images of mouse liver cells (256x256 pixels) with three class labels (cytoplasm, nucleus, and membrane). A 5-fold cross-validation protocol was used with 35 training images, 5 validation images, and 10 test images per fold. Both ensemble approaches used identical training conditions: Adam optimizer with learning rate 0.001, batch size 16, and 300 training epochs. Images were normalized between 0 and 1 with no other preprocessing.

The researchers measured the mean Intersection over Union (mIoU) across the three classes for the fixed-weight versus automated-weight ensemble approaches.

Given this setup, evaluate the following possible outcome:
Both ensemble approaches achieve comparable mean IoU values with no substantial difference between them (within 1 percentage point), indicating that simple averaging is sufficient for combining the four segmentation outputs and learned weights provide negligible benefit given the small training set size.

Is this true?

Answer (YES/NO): YES